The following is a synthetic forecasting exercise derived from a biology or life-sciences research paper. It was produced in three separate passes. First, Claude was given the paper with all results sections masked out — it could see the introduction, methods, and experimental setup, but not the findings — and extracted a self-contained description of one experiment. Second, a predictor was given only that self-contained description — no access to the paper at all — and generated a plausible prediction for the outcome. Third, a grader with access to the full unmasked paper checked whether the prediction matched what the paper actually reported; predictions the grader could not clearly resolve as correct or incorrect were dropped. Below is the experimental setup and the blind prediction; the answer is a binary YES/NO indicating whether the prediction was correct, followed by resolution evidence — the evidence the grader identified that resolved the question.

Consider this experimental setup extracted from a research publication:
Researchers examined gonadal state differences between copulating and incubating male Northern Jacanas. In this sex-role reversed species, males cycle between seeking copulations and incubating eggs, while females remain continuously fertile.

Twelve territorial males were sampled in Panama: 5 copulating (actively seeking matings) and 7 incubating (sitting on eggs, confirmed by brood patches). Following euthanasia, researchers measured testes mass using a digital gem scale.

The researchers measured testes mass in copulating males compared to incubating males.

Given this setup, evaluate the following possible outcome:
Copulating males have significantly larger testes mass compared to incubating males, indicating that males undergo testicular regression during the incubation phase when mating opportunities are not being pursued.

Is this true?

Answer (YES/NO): YES